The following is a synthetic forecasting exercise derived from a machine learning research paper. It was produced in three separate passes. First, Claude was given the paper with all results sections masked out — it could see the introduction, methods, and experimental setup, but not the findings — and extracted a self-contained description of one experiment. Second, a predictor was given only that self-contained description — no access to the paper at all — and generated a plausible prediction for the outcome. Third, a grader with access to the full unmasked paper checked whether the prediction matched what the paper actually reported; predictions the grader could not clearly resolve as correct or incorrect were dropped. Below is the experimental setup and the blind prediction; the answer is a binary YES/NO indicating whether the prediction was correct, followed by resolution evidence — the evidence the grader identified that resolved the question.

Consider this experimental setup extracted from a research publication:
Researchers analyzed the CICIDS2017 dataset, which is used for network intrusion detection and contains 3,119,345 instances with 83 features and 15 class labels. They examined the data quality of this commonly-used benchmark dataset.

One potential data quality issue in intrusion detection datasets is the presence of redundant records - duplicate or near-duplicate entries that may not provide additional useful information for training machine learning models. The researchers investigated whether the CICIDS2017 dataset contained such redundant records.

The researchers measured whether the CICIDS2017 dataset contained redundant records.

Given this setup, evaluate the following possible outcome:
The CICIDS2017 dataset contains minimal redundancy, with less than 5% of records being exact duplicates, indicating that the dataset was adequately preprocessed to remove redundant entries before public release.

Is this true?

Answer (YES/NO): NO